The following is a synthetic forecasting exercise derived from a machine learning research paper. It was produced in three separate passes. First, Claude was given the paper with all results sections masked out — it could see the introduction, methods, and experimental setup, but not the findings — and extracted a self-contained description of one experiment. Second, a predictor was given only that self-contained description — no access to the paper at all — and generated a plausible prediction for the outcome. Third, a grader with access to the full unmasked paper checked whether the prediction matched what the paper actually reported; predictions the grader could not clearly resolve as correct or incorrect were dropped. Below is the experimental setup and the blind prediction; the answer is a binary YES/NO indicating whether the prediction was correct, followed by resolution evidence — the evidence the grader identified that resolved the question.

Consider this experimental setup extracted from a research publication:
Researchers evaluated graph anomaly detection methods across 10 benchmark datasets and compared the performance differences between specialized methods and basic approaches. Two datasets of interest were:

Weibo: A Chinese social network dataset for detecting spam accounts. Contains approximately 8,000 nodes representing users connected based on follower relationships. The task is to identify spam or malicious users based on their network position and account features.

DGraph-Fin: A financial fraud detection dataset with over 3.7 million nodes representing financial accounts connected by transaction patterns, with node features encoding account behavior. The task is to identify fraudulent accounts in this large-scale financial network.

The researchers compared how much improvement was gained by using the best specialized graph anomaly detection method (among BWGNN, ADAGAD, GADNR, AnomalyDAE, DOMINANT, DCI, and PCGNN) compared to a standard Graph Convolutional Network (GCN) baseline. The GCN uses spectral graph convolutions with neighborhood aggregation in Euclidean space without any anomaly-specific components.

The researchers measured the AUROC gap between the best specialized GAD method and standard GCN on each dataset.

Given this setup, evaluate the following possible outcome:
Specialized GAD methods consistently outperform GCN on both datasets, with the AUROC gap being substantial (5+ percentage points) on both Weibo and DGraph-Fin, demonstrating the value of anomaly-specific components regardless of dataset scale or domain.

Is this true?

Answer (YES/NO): NO